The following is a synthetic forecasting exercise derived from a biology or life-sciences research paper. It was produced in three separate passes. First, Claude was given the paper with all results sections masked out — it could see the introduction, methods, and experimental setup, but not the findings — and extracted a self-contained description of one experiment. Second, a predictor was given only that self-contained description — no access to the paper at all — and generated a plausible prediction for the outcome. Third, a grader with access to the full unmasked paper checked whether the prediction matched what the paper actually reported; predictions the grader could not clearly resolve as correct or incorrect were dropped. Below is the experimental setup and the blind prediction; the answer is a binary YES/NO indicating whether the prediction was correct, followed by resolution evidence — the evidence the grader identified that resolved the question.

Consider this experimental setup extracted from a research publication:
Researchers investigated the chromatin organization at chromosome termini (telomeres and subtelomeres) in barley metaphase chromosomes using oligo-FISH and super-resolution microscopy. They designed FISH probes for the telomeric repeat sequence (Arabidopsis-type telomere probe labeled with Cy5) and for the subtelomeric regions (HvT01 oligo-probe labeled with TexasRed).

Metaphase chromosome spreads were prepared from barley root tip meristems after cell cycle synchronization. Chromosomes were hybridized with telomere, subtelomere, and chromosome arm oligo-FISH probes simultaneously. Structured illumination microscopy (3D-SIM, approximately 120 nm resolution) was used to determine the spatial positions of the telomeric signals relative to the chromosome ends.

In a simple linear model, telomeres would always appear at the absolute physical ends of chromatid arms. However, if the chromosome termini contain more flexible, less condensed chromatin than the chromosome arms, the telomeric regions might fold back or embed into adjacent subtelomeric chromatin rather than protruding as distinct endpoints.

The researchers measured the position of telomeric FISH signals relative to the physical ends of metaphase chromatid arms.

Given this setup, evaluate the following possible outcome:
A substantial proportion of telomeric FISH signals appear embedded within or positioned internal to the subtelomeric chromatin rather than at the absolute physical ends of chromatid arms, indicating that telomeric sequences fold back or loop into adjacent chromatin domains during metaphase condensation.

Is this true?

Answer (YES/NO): YES